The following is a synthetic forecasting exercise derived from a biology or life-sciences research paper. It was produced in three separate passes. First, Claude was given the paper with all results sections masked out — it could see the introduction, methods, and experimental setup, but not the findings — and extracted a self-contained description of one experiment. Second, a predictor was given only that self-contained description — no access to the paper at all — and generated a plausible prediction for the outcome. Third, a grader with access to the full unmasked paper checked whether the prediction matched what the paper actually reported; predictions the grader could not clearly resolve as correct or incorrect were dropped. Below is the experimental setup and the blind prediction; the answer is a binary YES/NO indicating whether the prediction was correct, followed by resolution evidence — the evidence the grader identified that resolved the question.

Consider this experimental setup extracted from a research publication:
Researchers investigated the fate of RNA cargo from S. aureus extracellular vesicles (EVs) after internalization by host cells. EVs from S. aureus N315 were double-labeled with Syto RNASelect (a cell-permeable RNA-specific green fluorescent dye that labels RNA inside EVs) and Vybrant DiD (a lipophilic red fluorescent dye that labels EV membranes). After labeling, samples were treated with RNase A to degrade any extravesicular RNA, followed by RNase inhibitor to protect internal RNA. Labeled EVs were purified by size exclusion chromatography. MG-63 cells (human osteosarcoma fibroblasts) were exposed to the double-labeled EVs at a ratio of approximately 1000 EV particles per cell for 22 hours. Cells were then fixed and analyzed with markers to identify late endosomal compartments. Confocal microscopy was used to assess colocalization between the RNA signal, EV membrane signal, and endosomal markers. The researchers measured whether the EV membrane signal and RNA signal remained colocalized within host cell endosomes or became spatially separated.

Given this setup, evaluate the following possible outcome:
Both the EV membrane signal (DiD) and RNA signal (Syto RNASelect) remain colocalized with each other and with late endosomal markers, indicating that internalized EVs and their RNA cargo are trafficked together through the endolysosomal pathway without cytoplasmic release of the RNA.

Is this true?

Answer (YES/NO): NO